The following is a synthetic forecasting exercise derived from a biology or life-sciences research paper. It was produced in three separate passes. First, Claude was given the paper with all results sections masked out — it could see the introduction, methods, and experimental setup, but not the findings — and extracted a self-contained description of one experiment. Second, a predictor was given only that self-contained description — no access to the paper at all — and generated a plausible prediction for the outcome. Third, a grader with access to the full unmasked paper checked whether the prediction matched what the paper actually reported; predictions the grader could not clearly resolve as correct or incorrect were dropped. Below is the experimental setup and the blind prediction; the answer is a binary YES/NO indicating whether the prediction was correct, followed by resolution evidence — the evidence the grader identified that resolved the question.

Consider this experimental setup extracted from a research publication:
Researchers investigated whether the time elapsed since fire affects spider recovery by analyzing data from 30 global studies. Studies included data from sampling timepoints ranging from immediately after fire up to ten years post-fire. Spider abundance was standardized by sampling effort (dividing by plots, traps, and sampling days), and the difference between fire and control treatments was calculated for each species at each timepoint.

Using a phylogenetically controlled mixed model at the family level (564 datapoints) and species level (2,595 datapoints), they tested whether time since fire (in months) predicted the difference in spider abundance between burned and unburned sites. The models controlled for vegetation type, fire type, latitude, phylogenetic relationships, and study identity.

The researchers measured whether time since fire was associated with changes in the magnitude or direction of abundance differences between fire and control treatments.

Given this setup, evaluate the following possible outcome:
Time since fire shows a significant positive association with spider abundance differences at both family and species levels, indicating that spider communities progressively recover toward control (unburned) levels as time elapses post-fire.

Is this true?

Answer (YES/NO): NO